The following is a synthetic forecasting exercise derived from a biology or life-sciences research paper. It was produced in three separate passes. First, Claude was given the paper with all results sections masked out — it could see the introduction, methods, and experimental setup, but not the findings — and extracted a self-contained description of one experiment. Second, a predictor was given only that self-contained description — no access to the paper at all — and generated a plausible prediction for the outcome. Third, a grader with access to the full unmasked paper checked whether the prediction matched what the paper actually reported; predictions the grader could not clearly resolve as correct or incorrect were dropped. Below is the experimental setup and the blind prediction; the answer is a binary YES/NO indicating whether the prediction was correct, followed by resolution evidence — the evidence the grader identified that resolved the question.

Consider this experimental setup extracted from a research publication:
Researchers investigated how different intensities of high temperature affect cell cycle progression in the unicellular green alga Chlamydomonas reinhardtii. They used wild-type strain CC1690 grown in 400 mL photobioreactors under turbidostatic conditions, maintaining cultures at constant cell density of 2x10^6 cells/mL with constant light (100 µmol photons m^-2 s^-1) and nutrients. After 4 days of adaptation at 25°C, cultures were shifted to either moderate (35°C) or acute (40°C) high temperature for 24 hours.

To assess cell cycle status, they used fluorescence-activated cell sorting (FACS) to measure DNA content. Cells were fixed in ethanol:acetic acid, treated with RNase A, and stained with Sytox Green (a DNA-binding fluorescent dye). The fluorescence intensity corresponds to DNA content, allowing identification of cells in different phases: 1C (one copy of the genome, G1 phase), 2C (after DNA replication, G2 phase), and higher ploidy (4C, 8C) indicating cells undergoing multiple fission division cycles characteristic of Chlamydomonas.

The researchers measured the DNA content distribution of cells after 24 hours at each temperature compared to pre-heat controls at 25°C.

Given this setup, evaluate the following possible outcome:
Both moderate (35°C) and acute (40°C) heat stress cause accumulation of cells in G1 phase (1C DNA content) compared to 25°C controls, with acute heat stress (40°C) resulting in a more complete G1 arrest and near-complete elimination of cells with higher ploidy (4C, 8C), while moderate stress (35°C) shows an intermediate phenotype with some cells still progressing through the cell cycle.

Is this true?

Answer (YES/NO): NO